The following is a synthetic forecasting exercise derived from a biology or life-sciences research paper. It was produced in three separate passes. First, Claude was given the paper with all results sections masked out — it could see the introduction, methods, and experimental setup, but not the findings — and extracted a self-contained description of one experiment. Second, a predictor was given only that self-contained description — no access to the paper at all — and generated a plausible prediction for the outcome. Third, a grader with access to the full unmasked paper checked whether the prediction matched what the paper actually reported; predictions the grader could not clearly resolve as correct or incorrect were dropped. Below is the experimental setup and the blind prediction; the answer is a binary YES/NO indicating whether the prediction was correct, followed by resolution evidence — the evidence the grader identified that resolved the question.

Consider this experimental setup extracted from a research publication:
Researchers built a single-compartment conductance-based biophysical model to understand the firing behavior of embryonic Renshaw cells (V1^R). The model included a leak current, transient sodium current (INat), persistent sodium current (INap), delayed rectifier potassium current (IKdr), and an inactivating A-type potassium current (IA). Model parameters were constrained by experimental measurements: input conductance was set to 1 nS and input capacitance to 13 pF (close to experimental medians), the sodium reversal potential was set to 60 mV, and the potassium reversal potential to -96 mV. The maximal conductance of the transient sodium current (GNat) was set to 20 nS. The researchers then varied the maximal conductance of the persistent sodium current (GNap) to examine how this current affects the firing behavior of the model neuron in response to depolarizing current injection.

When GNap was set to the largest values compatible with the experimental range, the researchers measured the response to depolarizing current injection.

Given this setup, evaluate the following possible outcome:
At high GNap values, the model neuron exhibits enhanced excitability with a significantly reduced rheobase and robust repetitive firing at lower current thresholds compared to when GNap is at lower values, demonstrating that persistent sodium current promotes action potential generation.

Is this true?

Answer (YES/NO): NO